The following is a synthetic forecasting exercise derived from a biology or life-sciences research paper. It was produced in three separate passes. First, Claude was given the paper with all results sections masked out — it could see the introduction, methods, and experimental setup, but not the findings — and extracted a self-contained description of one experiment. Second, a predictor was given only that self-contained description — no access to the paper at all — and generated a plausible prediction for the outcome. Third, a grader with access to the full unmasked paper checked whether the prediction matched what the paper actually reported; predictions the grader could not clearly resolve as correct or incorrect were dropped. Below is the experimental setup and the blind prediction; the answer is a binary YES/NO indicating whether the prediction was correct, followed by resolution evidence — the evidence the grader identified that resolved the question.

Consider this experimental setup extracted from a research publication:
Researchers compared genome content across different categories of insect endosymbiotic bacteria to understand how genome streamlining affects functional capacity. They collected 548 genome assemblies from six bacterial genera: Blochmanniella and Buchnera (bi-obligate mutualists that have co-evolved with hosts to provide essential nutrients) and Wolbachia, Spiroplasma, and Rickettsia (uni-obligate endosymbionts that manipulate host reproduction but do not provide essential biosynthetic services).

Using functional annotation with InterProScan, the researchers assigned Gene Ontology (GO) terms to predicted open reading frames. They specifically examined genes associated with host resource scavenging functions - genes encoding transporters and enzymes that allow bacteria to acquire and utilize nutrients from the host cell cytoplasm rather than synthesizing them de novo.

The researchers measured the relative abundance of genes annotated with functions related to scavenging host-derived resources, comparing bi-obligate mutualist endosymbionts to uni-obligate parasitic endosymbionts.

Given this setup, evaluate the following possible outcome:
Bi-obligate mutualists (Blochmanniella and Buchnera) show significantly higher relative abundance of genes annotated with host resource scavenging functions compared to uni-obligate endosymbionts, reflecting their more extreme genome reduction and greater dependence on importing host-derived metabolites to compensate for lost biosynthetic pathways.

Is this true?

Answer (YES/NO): NO